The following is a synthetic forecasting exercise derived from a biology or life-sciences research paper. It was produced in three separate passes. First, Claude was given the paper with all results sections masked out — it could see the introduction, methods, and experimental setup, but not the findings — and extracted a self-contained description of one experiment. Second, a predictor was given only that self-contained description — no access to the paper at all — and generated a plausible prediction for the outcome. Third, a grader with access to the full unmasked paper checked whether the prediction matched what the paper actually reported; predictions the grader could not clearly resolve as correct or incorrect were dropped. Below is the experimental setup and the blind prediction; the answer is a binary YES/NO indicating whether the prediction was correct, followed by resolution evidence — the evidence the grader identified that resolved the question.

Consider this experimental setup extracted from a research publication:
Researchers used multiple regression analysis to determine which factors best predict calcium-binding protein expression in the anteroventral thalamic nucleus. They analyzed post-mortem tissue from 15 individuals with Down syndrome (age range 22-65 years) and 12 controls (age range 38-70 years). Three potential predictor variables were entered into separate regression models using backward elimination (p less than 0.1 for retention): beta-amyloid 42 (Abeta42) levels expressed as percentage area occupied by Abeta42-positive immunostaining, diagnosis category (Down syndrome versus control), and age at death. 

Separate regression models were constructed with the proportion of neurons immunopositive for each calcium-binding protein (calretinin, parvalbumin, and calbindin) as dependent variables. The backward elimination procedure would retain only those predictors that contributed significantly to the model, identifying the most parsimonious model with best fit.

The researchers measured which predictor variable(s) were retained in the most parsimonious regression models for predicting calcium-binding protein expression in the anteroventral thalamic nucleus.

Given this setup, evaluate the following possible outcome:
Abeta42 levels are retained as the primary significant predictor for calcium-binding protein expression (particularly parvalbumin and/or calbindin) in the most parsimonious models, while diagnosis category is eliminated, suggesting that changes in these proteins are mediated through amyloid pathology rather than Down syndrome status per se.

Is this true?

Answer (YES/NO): NO